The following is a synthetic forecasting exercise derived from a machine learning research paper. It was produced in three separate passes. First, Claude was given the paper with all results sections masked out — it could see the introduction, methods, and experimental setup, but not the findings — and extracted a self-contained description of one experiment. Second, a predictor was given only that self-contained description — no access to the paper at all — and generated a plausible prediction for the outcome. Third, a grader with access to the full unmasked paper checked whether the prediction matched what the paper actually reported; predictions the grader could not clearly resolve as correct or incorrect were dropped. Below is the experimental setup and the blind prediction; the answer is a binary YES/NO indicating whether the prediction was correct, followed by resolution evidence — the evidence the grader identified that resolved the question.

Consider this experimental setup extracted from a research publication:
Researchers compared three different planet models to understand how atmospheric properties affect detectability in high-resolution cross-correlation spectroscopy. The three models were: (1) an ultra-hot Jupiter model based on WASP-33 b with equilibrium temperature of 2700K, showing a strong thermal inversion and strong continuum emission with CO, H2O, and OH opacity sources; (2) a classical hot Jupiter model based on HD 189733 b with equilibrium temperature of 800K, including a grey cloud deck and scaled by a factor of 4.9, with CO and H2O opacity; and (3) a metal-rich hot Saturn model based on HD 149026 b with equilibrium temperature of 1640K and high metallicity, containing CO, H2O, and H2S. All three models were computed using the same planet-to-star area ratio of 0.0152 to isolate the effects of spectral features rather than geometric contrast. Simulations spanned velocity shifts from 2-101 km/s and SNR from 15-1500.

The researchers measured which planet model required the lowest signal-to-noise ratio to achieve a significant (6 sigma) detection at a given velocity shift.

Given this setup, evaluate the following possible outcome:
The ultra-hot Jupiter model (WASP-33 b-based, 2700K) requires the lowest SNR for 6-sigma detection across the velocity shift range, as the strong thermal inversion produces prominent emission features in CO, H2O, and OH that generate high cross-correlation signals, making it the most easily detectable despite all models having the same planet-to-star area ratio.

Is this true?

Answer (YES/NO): YES